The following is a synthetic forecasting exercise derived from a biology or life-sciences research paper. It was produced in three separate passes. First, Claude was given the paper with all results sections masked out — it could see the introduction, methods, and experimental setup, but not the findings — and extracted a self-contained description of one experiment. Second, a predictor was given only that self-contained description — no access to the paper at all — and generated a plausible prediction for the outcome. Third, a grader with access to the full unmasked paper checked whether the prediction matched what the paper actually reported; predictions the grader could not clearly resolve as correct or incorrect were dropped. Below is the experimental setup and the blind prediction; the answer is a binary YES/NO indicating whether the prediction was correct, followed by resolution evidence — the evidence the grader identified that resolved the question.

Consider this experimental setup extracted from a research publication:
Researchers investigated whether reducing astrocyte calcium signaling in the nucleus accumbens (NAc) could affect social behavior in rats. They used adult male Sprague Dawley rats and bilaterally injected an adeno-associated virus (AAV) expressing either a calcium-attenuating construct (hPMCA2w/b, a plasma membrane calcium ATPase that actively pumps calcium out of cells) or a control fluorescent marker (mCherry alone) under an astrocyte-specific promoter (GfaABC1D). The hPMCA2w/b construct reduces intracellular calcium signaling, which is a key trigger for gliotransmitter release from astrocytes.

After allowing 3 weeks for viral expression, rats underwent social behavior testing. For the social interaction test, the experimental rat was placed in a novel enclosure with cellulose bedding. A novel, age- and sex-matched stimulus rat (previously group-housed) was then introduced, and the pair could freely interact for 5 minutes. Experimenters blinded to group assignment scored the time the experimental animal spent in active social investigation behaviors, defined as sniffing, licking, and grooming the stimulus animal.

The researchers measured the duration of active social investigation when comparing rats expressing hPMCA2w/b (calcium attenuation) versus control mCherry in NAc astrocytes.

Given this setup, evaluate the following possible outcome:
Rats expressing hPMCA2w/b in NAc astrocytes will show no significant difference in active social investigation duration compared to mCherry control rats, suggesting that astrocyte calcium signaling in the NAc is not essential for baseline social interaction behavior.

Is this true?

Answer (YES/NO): NO